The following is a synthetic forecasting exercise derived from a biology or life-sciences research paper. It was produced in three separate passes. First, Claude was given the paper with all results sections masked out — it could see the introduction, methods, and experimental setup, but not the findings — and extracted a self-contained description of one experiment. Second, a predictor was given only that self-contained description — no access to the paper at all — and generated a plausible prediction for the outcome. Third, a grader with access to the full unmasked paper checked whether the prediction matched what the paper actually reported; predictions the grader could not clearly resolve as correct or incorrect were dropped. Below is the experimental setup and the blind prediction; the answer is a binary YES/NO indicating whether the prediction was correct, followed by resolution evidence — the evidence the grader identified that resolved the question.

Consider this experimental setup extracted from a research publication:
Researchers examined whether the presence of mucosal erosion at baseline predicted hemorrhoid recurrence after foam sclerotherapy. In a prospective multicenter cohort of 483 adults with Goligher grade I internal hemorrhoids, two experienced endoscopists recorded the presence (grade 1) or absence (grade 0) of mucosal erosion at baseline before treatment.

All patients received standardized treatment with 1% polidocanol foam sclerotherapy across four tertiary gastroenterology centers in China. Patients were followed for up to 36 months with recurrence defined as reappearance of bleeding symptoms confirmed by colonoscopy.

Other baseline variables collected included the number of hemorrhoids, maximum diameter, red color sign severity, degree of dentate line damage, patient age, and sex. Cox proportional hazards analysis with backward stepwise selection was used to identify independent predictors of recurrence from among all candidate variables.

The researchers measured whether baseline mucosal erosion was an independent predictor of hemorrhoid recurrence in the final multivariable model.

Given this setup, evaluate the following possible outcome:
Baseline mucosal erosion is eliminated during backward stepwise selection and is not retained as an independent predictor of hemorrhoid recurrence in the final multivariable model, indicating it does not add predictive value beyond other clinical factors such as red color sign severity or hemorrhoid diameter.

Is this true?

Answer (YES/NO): YES